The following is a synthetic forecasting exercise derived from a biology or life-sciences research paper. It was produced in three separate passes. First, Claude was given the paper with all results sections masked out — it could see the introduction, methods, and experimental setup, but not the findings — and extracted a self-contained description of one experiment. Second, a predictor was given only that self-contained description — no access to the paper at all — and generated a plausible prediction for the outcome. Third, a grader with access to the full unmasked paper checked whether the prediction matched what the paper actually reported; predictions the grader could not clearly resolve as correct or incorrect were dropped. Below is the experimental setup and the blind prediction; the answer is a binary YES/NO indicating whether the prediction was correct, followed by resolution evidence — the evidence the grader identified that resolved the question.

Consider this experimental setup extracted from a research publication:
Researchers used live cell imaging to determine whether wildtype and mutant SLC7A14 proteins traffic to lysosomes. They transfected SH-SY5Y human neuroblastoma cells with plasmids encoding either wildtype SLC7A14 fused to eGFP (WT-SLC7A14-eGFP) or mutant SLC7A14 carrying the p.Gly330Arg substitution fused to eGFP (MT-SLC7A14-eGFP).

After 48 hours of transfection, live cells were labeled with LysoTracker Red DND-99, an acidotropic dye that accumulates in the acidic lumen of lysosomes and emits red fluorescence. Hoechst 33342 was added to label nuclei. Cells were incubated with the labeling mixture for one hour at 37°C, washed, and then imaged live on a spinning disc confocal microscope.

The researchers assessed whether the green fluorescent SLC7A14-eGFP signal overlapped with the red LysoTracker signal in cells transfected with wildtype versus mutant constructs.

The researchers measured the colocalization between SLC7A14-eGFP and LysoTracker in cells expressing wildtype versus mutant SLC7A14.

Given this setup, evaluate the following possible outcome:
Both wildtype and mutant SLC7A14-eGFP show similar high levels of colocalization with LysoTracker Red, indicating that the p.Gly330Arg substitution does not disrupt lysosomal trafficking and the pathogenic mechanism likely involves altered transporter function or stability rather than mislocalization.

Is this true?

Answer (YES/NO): NO